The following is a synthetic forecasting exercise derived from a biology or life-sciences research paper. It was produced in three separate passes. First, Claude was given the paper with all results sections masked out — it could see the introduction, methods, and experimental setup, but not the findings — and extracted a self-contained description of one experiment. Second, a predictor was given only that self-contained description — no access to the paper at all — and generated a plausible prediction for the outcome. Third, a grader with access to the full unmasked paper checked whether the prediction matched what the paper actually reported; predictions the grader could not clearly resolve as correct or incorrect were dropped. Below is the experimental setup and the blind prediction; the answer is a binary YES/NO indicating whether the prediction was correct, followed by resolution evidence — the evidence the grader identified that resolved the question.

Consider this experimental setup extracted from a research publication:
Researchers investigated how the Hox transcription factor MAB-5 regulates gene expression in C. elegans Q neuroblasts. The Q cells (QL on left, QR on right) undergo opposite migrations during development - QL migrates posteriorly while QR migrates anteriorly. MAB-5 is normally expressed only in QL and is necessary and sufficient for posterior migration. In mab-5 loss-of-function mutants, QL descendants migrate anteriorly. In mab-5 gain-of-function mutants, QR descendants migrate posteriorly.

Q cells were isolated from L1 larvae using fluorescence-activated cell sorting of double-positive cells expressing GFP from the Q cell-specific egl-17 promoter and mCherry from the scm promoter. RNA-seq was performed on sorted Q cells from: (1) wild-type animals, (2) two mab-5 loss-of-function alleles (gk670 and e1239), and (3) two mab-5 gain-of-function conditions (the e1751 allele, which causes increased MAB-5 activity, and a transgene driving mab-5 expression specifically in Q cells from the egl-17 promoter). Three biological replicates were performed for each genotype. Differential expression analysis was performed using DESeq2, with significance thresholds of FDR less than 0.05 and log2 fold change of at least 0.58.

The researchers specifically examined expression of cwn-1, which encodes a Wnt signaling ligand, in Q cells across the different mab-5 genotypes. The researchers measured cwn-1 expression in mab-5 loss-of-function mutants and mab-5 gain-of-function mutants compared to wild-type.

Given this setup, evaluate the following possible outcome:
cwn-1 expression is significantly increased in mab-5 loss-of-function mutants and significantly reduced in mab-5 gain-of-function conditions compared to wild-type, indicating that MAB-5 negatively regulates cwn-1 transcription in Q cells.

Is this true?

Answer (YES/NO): NO